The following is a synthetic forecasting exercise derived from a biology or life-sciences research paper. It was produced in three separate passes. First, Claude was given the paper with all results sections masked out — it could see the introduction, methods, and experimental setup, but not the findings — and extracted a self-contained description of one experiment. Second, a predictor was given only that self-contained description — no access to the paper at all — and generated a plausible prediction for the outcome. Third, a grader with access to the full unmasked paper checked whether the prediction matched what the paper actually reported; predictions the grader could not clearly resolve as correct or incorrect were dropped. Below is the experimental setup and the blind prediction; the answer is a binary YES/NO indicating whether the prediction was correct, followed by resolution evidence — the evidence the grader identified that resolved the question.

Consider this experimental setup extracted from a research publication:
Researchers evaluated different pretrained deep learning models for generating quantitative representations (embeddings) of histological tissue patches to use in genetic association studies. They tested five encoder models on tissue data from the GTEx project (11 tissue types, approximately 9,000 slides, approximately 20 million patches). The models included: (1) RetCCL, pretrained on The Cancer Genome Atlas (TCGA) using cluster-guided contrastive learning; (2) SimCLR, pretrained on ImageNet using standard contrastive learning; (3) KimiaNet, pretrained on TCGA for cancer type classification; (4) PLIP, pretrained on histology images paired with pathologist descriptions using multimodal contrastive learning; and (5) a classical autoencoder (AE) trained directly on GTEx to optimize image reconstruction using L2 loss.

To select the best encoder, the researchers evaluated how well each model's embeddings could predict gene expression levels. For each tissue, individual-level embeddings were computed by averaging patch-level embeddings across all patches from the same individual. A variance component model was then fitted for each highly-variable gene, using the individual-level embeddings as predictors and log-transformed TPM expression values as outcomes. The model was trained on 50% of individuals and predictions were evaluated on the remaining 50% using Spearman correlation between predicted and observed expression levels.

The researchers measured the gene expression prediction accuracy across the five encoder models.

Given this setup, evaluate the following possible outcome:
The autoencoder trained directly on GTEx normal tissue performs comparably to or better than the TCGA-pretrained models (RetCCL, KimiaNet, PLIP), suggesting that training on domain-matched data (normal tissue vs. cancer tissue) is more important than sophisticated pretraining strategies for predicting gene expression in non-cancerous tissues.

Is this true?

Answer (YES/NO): NO